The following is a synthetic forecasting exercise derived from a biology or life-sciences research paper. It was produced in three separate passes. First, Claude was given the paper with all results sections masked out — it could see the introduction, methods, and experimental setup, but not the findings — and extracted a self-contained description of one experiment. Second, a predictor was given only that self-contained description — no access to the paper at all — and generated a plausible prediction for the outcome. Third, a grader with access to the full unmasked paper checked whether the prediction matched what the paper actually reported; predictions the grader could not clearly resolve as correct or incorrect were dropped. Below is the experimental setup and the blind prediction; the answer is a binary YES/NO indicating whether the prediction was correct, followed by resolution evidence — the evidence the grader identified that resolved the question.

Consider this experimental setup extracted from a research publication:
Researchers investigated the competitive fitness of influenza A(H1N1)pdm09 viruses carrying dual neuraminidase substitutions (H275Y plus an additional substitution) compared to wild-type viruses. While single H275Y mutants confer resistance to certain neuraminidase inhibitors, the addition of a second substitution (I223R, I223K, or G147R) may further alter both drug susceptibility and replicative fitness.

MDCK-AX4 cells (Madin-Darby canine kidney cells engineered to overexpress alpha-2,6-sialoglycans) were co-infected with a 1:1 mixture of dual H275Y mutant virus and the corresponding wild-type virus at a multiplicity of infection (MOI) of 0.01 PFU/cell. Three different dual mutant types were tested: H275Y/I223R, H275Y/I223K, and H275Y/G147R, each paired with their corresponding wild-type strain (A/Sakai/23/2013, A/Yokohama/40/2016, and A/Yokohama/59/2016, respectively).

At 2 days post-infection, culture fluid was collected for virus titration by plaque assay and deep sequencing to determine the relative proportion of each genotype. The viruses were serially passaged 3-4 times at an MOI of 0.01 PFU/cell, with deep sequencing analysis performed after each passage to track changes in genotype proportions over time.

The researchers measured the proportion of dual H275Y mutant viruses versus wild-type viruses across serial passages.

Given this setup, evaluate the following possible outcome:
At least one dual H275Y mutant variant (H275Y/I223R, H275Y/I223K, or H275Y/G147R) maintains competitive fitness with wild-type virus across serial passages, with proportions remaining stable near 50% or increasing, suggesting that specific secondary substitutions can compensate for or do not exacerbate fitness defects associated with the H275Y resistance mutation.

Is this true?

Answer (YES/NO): YES